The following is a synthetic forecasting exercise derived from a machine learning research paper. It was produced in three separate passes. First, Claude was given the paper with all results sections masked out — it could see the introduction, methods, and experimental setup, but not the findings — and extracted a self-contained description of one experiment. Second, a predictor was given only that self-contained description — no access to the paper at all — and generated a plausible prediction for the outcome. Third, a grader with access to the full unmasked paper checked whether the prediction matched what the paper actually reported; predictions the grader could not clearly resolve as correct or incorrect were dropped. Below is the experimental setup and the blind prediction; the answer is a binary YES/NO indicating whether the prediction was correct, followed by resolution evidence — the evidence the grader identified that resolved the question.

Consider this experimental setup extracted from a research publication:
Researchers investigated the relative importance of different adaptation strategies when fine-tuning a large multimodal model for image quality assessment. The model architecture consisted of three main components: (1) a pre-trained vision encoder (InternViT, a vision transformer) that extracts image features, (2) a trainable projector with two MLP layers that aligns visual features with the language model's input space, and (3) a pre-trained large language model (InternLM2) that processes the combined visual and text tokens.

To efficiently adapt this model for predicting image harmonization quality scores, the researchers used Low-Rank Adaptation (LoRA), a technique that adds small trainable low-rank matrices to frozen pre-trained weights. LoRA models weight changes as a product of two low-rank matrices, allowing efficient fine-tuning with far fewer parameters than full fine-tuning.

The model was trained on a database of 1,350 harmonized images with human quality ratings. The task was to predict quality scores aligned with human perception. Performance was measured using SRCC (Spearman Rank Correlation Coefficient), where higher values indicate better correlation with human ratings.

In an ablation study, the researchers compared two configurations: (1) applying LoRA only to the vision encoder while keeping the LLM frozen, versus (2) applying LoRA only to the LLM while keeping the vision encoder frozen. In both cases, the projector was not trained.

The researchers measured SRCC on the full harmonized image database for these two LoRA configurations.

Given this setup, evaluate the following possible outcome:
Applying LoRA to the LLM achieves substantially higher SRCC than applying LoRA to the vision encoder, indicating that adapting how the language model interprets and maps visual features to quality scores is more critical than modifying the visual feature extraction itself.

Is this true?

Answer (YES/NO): NO